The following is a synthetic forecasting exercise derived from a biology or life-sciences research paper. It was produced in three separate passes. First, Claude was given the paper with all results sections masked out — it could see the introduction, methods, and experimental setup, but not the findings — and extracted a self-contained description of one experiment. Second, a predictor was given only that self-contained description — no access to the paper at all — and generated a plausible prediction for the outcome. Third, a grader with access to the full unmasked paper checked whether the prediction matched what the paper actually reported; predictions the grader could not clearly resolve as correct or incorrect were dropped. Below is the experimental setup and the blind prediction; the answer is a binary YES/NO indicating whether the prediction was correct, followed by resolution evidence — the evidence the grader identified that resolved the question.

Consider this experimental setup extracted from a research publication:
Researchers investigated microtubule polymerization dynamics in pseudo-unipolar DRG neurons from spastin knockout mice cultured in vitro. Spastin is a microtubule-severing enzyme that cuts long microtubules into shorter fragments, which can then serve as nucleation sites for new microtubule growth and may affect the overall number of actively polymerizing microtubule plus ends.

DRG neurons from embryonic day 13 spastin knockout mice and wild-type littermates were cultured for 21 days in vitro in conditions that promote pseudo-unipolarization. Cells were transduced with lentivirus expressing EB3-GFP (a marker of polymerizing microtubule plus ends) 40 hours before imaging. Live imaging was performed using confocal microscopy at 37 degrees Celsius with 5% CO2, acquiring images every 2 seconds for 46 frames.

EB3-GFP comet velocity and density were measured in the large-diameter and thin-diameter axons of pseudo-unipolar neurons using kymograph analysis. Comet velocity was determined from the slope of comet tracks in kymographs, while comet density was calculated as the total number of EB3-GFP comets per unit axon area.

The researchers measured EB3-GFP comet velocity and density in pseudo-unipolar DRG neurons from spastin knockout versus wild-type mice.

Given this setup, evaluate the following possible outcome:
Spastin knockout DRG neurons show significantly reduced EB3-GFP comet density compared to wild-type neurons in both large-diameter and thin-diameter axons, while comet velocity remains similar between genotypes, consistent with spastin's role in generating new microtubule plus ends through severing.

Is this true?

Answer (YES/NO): NO